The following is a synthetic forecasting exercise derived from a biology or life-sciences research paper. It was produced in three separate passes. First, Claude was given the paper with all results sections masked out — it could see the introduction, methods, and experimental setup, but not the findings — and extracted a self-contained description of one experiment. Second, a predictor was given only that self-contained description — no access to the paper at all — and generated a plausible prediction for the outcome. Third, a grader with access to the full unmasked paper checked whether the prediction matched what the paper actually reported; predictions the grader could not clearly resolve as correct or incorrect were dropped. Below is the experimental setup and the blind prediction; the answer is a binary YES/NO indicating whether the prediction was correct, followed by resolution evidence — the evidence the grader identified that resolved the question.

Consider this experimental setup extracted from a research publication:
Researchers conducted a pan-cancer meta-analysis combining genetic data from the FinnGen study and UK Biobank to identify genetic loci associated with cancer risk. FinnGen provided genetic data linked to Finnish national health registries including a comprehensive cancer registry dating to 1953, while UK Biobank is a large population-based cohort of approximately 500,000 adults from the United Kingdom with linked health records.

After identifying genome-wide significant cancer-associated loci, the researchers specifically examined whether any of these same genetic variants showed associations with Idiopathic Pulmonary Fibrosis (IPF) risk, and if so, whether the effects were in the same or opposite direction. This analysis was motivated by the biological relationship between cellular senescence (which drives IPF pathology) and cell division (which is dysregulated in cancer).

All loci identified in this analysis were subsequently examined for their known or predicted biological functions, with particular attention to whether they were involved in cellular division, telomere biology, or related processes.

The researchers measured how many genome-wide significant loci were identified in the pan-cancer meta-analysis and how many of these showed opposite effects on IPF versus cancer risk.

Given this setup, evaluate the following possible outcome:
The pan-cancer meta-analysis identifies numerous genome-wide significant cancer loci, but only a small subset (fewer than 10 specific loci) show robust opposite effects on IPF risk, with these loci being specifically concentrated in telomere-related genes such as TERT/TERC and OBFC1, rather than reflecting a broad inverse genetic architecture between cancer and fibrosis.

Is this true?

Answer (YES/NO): NO